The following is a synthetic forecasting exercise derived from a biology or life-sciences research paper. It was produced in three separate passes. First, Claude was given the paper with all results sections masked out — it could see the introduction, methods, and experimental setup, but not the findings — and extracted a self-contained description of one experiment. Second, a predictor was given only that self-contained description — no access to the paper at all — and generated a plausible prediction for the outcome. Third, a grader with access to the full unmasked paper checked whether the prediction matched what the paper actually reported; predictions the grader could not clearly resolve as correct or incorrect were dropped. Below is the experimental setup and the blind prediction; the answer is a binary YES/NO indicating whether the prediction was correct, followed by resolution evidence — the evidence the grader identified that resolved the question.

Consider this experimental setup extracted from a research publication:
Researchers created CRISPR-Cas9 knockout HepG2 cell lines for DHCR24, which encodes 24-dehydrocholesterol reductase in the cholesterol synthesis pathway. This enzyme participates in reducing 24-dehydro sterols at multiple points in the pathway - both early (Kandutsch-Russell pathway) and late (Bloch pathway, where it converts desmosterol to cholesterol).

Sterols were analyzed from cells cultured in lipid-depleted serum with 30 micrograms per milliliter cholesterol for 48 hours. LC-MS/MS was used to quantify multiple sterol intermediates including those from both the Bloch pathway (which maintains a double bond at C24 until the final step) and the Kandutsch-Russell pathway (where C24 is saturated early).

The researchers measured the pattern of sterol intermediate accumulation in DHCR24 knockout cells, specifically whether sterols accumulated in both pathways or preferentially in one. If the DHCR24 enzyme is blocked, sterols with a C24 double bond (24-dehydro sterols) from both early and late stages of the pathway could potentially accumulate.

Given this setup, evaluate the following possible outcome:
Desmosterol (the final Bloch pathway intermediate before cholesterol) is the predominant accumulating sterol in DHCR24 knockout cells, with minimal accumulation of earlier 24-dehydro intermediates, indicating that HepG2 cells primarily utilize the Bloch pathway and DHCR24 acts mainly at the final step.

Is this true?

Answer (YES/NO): NO